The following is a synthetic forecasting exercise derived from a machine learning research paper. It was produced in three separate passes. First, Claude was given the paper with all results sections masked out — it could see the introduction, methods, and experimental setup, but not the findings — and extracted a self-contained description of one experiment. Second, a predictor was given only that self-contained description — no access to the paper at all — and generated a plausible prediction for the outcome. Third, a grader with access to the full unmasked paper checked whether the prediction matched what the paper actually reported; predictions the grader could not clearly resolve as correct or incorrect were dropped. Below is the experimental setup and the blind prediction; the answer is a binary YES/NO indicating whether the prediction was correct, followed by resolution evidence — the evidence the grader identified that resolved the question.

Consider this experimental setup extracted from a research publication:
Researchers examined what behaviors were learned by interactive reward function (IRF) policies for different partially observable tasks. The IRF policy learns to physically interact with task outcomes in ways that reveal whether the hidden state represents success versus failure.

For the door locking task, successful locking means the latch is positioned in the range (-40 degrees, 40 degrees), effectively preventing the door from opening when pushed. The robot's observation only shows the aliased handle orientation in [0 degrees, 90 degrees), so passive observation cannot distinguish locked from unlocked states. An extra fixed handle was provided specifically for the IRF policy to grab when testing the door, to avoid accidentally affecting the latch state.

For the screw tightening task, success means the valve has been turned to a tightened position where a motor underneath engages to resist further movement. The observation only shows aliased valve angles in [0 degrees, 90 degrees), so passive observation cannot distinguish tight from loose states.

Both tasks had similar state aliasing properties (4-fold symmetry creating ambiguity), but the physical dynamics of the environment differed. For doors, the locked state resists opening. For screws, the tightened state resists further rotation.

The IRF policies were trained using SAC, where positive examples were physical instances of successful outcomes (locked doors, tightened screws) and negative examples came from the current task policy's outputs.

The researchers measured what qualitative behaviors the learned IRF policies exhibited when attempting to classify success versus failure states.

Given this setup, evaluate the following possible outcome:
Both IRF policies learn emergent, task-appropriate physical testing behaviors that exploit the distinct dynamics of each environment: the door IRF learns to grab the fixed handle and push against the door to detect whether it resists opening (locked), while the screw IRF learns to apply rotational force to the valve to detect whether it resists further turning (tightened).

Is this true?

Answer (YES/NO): NO